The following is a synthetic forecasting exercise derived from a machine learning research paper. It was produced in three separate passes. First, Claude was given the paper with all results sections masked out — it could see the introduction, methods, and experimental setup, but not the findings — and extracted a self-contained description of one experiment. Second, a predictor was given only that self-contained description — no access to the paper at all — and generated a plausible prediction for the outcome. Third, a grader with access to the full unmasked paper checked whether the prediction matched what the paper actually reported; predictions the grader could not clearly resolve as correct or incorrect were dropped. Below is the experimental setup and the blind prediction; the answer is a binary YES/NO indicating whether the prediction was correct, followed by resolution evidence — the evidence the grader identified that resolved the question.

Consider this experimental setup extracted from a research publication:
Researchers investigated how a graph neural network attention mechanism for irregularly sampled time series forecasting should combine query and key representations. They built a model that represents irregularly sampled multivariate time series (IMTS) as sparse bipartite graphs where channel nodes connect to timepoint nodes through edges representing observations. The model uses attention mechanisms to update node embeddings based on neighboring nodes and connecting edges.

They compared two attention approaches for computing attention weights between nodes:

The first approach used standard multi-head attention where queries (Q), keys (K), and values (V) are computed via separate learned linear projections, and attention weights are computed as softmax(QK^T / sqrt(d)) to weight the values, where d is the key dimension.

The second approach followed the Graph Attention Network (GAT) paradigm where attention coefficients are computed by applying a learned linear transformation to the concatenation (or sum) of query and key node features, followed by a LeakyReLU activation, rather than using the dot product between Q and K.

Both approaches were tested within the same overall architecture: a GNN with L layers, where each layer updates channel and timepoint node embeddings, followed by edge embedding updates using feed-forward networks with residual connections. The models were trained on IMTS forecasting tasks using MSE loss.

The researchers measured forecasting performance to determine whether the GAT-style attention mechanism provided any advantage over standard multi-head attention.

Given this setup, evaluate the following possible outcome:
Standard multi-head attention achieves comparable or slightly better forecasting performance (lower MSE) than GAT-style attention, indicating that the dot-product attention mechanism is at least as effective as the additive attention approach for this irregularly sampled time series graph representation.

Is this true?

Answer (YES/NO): YES